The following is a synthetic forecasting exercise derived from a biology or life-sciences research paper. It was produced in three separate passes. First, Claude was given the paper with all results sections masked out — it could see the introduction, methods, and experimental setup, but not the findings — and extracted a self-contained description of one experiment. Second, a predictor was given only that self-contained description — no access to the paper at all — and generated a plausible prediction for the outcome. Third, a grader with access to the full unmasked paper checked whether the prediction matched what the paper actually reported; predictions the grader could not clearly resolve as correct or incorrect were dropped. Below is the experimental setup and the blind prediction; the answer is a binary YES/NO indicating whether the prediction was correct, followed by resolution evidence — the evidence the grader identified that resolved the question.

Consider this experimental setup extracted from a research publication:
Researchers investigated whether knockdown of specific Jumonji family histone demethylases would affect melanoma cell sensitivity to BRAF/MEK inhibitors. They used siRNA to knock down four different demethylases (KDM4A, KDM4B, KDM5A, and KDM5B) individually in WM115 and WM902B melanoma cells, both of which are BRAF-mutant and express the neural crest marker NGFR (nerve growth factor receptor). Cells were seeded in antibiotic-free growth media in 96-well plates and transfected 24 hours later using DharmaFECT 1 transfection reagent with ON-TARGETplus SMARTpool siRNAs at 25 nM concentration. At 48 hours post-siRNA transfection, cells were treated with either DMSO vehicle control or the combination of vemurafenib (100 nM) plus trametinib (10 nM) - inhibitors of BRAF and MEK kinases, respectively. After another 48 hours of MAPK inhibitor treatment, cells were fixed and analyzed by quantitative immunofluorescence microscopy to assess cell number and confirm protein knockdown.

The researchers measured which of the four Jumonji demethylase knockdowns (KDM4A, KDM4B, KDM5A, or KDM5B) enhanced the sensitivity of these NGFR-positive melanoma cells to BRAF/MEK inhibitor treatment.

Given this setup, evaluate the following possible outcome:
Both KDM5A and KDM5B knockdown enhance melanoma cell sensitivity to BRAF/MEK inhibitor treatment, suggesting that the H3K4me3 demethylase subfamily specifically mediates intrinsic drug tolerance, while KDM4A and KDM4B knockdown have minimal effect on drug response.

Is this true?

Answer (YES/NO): NO